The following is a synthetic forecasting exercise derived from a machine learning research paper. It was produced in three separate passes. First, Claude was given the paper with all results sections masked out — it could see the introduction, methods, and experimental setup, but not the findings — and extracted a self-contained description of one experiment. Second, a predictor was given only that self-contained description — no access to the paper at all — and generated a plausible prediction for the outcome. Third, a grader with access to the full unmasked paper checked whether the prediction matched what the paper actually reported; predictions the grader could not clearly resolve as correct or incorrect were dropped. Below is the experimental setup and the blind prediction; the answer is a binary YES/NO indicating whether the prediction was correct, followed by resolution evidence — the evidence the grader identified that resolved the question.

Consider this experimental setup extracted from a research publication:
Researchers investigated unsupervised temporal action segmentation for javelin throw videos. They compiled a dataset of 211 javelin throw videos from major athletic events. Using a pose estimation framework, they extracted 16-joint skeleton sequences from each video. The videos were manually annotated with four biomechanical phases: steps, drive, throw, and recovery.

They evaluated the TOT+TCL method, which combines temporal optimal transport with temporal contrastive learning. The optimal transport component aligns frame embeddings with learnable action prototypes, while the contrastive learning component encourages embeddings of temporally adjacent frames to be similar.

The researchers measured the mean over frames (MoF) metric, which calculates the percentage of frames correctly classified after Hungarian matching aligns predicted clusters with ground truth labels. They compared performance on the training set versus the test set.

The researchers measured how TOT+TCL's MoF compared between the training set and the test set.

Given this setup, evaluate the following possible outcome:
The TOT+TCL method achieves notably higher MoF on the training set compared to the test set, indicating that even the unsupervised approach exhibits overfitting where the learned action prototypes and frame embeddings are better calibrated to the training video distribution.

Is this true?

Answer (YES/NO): NO